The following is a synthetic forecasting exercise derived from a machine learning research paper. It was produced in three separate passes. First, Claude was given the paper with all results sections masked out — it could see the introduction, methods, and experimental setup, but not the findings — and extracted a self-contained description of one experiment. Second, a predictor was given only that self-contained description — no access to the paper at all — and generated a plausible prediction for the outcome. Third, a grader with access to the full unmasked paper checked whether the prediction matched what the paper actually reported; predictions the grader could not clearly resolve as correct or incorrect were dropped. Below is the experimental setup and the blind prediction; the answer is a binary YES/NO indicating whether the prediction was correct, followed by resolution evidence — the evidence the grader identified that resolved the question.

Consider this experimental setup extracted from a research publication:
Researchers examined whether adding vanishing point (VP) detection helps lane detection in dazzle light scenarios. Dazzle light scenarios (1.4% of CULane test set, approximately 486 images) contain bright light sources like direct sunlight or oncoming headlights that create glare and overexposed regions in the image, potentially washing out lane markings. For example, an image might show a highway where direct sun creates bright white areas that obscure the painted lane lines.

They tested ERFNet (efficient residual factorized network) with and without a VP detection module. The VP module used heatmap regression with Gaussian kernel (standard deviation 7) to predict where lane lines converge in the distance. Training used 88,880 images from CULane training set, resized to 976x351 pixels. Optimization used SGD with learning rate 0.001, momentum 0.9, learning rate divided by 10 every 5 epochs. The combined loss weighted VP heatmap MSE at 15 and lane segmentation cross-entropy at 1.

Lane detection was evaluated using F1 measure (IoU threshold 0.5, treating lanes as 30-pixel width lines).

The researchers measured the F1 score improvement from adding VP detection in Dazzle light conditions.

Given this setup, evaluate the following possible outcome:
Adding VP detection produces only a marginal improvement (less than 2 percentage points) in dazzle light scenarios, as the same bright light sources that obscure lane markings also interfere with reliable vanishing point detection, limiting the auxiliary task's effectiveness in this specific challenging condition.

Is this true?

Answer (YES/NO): YES